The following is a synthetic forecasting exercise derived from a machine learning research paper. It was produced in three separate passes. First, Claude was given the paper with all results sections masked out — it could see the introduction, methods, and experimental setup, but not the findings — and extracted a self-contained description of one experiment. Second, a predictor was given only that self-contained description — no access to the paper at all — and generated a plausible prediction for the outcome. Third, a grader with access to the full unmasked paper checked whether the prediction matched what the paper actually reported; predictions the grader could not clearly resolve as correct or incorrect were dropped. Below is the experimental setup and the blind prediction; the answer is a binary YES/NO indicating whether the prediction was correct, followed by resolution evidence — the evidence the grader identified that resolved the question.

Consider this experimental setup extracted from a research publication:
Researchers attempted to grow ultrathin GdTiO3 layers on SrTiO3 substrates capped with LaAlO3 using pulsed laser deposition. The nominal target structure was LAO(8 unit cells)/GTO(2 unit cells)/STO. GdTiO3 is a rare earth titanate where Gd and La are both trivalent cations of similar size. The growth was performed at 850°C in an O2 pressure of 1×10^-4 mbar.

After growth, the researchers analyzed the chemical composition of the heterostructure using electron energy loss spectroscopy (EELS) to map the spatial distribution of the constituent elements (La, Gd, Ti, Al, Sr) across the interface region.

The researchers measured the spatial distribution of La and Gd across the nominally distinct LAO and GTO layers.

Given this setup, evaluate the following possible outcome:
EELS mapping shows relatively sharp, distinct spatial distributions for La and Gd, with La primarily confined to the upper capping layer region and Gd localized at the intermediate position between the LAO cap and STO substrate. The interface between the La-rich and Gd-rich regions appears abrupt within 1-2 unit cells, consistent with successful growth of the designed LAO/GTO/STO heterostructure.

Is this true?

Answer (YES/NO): NO